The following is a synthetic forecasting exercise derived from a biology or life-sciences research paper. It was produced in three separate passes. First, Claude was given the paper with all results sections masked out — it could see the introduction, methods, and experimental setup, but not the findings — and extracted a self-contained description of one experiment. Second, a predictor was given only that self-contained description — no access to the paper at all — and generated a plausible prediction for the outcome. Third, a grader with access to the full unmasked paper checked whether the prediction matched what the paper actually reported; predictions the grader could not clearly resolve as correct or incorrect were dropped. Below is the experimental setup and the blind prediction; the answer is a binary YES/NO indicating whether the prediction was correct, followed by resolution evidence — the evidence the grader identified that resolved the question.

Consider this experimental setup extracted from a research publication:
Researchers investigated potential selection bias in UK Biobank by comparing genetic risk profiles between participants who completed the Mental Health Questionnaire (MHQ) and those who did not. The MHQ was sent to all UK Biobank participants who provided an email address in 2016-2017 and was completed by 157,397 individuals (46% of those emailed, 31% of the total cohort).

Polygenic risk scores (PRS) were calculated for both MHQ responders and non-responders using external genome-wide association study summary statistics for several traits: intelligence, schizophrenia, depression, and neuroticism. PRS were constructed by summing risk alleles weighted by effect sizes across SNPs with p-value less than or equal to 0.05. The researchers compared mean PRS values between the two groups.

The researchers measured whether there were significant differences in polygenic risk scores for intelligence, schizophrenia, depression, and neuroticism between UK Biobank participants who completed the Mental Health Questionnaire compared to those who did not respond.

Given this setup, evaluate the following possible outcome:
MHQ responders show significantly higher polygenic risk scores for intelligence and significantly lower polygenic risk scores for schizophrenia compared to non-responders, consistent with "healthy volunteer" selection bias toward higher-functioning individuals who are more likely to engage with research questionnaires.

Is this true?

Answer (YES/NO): YES